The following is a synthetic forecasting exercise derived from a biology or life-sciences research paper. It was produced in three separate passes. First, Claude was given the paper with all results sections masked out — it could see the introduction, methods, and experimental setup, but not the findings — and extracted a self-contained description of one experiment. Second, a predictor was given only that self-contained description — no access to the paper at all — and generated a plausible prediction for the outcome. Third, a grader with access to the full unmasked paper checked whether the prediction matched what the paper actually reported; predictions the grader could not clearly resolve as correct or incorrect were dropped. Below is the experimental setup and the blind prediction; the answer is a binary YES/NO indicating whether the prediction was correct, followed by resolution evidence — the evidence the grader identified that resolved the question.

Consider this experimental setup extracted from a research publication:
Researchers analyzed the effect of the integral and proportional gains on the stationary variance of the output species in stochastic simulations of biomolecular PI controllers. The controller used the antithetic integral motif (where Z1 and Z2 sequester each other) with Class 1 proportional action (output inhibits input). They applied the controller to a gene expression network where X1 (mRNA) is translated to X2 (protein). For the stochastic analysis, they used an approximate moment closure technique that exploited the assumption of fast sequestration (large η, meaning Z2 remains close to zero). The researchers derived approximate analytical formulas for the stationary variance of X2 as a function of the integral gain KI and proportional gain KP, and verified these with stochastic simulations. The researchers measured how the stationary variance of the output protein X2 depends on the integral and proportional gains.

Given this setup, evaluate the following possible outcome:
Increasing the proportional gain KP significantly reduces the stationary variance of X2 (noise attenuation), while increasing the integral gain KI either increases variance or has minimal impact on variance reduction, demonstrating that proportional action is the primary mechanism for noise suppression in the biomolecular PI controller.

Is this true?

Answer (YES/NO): YES